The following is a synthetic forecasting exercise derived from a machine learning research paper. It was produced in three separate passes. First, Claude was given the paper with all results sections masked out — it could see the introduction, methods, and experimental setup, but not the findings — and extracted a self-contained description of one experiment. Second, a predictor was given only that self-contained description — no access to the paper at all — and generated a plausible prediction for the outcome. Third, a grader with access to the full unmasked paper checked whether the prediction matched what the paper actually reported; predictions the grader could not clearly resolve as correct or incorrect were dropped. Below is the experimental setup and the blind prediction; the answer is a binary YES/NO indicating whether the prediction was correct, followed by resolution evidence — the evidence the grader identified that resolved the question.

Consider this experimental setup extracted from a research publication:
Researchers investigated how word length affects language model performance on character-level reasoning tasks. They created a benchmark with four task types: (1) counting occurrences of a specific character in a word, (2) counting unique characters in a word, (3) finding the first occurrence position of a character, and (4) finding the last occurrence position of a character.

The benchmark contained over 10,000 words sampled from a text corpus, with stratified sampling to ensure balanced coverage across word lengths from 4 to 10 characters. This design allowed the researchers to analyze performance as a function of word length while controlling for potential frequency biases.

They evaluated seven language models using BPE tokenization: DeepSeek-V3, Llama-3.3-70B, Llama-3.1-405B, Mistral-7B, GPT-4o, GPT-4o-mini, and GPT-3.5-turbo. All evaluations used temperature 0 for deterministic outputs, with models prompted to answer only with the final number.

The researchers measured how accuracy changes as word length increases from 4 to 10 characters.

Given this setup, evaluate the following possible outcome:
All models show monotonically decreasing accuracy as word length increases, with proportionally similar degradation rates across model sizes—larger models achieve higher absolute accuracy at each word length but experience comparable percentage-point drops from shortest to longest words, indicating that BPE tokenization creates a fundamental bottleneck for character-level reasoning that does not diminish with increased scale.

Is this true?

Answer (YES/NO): NO